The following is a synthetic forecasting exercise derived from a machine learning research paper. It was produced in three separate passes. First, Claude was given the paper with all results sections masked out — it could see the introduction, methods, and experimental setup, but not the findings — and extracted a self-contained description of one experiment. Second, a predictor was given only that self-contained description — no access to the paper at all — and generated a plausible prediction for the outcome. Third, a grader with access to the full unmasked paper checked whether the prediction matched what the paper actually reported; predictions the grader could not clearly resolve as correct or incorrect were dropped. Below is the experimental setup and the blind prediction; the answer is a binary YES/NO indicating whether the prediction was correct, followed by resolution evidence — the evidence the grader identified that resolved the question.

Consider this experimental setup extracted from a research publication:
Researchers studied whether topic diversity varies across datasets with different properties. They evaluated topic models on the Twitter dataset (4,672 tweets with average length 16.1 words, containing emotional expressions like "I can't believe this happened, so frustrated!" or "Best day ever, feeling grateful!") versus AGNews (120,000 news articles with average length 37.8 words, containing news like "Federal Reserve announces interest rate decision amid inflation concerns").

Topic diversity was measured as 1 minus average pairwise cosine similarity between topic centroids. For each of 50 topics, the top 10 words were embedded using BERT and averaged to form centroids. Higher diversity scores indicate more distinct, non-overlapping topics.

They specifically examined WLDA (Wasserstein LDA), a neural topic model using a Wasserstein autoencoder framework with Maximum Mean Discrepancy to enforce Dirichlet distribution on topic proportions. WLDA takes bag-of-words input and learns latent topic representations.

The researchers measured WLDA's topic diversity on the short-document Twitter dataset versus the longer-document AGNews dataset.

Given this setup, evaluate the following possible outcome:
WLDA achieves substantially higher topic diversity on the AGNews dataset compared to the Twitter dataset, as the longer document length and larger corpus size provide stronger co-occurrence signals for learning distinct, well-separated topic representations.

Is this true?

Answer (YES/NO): YES